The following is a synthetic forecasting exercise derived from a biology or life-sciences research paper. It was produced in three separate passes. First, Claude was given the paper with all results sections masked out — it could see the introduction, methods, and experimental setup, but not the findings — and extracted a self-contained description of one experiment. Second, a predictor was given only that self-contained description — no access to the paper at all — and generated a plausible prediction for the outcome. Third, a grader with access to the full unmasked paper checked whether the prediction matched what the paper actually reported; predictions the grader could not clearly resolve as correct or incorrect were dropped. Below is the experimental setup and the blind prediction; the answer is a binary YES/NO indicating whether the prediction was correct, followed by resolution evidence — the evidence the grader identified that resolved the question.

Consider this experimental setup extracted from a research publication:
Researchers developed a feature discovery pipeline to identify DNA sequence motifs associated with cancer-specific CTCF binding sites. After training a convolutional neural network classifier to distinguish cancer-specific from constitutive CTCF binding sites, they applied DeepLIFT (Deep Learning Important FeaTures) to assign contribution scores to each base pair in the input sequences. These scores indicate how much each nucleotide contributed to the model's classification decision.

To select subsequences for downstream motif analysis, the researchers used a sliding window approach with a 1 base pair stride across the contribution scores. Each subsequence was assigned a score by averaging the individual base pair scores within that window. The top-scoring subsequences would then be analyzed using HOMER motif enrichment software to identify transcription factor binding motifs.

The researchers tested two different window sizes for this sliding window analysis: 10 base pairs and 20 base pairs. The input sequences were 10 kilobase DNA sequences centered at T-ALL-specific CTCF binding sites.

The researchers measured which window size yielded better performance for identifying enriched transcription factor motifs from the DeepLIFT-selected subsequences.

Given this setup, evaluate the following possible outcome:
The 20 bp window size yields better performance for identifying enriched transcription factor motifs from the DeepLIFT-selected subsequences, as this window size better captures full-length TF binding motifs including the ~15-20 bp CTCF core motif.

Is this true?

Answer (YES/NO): YES